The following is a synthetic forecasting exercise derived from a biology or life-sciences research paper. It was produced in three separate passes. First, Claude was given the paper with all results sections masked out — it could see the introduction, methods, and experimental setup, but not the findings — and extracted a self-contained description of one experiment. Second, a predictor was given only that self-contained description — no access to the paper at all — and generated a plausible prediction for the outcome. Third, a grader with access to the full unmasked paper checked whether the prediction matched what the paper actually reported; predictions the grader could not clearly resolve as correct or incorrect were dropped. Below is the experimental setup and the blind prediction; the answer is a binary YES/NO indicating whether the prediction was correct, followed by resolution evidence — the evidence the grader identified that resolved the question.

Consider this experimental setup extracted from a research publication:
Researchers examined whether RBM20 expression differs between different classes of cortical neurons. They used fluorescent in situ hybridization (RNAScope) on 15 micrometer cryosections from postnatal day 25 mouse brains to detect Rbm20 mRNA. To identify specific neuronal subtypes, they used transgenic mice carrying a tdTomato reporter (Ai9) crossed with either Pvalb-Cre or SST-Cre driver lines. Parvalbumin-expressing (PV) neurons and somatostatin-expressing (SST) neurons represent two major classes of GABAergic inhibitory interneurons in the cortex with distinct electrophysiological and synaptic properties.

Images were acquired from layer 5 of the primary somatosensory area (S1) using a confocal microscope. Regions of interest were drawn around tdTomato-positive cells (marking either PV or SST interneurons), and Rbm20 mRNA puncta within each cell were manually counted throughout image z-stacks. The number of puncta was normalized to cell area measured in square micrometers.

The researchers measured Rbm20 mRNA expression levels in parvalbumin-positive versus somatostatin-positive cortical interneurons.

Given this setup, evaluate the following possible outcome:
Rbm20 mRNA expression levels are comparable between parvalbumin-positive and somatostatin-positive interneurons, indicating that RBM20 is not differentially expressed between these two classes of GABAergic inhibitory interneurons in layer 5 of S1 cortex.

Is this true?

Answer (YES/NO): NO